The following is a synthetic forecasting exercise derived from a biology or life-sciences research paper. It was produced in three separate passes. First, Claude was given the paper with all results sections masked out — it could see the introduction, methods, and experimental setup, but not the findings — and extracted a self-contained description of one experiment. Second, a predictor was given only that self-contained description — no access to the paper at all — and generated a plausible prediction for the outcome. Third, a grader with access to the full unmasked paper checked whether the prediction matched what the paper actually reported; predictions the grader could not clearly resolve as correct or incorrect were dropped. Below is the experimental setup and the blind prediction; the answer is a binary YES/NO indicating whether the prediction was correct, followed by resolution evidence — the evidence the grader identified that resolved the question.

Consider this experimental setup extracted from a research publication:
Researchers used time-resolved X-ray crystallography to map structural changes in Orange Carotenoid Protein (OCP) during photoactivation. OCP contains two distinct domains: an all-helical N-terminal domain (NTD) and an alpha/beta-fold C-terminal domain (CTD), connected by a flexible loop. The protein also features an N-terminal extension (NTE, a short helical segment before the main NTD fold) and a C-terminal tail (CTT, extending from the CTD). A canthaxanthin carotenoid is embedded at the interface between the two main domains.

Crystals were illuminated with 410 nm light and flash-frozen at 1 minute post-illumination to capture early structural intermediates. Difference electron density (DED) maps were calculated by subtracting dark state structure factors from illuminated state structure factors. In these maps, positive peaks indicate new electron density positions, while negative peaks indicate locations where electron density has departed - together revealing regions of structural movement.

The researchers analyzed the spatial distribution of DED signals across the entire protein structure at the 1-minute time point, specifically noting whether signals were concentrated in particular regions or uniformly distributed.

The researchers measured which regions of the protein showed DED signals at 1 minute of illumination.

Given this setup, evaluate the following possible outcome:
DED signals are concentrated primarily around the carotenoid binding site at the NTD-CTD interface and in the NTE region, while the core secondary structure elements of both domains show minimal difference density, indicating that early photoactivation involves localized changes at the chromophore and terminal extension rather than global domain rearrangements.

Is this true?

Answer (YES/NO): NO